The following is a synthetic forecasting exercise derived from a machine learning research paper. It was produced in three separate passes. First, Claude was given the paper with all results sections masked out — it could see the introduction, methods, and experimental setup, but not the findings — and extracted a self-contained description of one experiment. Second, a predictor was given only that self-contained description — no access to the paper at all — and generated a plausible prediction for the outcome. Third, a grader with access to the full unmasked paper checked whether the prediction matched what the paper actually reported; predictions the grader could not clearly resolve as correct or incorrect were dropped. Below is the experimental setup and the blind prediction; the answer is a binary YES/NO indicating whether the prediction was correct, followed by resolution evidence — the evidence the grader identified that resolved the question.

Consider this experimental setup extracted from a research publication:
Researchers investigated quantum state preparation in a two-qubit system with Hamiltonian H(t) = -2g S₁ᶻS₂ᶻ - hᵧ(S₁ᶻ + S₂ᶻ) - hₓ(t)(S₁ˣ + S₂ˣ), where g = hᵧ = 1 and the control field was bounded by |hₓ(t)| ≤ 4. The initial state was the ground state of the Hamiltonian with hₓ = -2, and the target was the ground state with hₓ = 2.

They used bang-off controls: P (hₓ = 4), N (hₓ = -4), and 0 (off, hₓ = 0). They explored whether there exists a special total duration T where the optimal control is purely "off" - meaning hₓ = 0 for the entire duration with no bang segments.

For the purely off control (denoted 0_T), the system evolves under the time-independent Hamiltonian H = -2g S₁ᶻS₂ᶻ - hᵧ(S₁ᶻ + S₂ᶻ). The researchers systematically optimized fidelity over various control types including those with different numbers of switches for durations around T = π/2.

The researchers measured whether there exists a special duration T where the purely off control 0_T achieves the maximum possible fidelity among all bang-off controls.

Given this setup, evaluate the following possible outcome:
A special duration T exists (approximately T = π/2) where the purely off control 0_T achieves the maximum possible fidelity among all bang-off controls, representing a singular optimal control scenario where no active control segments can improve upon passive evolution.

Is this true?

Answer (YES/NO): YES